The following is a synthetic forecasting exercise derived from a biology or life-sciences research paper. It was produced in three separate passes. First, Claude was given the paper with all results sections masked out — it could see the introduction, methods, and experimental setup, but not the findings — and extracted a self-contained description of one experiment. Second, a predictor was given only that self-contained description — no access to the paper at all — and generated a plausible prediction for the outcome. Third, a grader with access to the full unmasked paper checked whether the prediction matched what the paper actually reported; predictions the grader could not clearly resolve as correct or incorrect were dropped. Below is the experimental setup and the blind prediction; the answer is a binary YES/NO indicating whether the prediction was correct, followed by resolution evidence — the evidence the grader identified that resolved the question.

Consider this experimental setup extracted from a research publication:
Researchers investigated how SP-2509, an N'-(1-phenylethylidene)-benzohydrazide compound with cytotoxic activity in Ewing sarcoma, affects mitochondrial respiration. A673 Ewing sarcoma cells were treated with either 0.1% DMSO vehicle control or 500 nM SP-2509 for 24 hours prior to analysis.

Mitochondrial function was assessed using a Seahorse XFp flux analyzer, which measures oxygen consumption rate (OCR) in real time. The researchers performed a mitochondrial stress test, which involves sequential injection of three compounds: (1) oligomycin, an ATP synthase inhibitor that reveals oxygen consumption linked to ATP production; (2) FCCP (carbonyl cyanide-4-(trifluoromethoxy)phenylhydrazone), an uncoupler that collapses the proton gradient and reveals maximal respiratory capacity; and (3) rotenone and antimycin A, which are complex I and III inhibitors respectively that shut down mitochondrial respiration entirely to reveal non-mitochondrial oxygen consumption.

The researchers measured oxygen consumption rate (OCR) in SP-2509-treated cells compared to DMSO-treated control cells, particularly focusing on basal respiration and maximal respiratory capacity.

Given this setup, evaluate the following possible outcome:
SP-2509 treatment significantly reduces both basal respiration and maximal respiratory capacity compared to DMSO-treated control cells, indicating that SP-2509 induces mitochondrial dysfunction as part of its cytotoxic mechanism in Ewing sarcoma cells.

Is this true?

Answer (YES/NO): YES